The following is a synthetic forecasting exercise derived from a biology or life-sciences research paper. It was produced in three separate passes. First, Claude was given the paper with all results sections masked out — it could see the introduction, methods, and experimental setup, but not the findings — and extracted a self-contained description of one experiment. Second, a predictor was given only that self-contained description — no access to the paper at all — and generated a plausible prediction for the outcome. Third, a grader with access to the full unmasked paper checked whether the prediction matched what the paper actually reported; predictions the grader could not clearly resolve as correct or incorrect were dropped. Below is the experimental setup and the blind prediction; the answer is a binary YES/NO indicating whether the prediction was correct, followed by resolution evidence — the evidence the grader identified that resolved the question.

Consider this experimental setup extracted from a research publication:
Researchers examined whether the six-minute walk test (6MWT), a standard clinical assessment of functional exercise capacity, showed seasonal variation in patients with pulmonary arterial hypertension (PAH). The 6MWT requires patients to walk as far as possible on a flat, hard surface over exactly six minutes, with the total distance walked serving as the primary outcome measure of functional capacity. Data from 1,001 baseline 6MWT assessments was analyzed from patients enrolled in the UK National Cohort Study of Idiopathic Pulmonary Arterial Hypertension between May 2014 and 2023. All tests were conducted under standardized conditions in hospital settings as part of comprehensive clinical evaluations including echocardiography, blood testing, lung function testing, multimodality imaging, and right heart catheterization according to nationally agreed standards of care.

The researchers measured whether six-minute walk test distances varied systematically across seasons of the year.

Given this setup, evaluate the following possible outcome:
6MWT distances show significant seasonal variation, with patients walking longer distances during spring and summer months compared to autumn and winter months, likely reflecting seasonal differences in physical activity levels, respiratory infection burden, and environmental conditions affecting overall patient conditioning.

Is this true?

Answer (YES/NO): NO